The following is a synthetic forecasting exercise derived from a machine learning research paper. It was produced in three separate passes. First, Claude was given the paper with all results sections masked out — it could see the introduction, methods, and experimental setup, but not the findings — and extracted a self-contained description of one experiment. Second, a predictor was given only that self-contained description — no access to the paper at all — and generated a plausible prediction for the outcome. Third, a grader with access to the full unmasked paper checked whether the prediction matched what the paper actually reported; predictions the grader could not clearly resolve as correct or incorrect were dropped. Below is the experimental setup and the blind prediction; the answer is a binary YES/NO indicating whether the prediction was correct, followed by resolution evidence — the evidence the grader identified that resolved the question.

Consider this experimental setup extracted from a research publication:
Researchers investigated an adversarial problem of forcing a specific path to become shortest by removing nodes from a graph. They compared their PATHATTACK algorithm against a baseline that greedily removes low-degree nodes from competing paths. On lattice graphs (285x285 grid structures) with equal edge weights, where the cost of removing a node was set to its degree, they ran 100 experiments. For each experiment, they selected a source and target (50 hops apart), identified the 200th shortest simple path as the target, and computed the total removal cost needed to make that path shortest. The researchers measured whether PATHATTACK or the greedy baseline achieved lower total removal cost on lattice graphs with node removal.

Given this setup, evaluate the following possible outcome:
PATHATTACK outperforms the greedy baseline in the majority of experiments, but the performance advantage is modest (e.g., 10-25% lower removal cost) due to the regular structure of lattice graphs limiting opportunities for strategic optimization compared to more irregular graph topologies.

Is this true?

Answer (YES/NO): NO